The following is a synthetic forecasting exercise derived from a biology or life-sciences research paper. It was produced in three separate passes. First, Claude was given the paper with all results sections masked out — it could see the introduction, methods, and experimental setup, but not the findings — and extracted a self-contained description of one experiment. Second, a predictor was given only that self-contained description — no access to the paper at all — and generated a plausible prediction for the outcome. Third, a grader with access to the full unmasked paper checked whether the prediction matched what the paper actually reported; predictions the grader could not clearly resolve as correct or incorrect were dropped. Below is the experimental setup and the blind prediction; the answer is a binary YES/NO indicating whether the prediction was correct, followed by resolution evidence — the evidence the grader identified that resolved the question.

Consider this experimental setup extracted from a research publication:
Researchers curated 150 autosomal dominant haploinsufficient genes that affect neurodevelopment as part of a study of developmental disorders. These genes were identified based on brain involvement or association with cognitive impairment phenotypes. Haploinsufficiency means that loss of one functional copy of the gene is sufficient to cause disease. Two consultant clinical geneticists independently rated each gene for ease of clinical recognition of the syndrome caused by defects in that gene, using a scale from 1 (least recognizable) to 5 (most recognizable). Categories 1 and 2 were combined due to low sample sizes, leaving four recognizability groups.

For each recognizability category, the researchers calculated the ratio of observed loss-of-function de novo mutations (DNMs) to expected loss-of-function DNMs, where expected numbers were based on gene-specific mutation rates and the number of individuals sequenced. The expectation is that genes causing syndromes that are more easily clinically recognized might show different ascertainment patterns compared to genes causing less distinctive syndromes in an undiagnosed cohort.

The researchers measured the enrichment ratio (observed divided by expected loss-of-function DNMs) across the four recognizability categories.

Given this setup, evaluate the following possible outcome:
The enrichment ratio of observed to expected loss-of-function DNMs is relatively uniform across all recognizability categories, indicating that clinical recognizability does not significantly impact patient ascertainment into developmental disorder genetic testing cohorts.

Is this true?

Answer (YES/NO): NO